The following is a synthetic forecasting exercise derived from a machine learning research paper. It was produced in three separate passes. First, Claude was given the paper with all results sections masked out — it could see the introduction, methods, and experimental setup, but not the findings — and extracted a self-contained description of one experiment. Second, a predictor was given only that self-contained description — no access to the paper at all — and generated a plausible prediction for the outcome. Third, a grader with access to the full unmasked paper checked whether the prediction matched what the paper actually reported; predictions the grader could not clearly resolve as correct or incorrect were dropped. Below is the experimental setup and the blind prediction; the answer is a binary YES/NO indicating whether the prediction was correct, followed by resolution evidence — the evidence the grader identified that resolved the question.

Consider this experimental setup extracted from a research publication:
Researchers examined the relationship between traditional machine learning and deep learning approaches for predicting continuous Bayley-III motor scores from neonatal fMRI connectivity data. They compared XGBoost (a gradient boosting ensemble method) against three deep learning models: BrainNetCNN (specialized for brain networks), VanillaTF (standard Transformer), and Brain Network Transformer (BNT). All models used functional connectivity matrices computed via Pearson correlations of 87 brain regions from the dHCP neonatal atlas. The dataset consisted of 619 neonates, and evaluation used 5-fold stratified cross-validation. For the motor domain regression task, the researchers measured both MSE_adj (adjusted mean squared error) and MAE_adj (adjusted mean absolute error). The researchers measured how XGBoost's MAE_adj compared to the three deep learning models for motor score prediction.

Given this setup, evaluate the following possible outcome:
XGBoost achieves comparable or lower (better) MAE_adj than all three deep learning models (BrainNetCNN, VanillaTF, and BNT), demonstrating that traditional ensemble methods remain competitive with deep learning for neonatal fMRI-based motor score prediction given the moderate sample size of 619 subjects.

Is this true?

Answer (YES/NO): YES